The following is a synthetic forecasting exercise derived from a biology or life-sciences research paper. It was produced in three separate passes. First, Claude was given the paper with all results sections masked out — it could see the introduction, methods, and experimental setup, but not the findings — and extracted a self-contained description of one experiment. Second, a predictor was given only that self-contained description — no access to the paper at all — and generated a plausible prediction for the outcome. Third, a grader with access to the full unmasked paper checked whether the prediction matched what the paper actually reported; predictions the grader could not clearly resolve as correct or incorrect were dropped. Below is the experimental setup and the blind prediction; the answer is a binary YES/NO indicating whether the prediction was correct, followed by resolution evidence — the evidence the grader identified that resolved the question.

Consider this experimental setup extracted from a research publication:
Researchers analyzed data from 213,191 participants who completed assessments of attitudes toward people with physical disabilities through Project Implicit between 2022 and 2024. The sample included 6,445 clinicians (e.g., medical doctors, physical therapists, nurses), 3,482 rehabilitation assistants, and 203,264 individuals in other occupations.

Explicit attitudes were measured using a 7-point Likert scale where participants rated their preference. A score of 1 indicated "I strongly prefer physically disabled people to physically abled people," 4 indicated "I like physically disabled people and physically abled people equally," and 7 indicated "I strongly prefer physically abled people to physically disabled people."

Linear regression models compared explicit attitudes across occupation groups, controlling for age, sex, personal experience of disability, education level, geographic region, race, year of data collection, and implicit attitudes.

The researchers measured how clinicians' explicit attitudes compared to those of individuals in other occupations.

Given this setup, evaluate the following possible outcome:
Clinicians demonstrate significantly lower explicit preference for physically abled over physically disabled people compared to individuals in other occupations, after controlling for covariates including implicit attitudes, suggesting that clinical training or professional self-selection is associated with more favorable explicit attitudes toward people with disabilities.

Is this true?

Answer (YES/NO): NO